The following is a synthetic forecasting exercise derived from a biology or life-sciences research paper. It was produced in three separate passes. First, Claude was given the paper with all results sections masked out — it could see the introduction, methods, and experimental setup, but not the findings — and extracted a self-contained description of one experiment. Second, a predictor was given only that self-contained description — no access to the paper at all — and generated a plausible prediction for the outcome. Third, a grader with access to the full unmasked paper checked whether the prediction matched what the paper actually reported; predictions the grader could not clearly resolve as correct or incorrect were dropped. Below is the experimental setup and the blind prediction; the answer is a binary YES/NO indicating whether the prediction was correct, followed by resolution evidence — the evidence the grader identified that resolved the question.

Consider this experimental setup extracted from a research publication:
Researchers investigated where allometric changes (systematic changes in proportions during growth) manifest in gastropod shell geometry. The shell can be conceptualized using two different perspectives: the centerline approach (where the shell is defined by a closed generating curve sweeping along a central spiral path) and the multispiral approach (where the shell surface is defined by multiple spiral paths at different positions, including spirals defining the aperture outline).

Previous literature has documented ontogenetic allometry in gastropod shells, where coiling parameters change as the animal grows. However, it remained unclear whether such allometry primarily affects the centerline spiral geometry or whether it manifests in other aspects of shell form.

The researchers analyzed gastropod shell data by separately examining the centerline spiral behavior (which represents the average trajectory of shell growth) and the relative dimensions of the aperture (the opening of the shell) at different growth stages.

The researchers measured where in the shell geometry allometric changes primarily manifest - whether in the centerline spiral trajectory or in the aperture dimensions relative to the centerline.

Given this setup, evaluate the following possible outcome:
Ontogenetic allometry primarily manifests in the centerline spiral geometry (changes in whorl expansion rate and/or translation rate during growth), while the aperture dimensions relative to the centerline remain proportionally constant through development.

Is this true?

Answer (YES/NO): NO